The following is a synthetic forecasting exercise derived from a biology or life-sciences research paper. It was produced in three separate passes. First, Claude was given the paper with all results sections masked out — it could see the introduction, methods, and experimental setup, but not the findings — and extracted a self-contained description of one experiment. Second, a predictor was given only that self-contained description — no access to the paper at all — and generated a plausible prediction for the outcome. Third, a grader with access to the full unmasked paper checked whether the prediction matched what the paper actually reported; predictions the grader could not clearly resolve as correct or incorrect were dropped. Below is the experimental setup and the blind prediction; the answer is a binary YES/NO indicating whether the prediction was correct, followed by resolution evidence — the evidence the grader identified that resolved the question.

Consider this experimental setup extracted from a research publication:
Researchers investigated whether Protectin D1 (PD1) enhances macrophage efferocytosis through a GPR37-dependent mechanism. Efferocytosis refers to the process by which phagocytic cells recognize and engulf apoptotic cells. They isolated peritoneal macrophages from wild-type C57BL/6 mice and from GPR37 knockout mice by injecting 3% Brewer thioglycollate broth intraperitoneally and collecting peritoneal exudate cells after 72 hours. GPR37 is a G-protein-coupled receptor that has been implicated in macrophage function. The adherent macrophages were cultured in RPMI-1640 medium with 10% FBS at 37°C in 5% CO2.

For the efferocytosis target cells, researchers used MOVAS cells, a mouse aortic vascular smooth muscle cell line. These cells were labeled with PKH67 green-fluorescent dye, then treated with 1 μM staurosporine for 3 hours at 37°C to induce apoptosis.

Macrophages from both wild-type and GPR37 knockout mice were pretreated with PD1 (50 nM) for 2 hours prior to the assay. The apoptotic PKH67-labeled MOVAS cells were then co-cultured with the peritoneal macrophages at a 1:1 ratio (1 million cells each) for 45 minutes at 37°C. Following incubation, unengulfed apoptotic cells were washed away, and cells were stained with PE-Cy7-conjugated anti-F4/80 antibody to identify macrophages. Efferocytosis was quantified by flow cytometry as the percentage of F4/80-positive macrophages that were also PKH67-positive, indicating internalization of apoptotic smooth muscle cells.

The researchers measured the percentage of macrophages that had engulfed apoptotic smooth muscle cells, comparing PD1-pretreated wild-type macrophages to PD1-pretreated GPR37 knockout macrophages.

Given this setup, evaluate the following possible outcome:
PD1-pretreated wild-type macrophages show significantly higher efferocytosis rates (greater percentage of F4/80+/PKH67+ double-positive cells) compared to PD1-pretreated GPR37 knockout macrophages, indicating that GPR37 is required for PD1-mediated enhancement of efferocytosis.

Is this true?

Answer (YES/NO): YES